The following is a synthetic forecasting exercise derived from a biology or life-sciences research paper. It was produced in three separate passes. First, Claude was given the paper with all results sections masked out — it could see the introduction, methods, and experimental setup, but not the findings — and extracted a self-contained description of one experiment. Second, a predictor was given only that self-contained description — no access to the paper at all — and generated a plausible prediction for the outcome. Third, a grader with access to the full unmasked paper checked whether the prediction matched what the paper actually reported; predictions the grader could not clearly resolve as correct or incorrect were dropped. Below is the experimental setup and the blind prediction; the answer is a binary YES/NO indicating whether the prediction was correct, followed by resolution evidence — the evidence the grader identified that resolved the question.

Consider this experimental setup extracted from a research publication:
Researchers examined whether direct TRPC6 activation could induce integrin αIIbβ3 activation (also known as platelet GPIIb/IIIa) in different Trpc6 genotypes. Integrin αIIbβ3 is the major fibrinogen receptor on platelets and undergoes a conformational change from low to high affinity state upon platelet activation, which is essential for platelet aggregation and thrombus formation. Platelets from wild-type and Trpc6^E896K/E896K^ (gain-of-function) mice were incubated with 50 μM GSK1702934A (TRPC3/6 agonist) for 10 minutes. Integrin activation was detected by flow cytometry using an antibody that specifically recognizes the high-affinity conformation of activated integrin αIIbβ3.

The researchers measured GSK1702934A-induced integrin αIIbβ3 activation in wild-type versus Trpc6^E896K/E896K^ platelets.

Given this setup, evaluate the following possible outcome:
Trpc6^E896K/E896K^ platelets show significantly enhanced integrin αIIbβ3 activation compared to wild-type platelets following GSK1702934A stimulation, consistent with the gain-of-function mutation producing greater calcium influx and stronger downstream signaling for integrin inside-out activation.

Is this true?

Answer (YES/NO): YES